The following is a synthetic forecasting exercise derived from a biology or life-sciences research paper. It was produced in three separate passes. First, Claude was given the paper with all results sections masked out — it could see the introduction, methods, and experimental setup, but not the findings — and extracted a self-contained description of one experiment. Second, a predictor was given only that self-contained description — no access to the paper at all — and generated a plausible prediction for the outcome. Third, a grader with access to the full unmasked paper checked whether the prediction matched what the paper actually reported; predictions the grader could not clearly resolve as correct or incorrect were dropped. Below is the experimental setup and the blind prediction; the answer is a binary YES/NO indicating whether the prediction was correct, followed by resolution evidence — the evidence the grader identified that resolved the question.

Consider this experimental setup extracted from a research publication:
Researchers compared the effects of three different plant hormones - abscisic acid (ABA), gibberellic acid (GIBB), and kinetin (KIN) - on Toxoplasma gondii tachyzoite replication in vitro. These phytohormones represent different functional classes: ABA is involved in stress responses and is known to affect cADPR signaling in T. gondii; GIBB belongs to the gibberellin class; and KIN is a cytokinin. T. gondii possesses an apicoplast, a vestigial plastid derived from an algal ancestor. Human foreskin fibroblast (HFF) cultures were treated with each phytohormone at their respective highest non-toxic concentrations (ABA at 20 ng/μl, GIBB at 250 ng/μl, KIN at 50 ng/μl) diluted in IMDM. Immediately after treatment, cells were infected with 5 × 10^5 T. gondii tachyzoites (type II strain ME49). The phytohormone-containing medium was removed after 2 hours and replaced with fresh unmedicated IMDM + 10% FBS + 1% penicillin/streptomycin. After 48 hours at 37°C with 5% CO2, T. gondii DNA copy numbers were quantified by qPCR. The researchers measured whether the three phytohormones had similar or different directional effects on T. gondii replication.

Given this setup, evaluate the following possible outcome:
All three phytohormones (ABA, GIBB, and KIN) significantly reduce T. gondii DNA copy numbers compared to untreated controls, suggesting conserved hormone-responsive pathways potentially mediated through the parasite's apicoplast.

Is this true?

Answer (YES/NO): NO